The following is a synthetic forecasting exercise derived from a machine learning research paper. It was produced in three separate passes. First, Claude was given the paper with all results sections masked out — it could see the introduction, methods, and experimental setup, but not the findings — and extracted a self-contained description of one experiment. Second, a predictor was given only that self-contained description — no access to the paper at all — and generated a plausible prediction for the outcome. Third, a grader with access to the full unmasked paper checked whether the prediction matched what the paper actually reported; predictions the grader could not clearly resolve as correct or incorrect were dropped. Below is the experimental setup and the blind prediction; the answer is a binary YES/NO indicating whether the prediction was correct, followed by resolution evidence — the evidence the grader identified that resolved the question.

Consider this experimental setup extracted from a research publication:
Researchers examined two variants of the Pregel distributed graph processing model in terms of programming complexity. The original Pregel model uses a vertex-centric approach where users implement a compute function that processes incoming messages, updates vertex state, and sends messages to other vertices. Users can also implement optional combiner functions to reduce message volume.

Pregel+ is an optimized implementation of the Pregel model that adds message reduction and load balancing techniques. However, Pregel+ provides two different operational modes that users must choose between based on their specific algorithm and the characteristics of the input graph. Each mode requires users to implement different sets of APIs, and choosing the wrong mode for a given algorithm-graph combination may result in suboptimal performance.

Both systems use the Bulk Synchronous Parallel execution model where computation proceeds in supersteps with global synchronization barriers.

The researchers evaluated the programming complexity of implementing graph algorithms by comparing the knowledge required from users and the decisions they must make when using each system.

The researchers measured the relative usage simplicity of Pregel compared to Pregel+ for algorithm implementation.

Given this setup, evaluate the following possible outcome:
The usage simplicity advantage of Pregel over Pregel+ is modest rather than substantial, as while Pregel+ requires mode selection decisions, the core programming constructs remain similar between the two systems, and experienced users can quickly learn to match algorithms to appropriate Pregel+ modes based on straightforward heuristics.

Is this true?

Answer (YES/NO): NO